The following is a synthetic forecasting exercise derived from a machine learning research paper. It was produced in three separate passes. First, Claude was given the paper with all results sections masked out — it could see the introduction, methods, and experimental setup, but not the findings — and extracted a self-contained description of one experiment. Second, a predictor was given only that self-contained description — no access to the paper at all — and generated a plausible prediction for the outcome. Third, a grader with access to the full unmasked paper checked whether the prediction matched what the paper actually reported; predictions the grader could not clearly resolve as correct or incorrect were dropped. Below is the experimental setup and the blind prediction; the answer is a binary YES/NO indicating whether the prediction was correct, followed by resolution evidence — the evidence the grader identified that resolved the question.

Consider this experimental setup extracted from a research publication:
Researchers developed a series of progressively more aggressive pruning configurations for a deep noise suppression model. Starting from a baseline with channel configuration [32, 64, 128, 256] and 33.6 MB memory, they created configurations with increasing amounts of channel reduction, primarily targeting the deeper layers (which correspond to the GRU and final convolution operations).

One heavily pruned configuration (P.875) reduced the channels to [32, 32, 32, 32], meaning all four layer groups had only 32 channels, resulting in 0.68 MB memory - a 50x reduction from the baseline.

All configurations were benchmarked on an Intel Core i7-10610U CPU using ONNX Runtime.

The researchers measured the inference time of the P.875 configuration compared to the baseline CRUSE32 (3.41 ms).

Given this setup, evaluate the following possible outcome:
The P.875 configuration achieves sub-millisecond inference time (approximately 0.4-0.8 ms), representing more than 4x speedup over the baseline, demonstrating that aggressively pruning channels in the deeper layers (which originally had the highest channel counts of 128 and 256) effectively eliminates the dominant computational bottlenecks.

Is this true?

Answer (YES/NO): YES